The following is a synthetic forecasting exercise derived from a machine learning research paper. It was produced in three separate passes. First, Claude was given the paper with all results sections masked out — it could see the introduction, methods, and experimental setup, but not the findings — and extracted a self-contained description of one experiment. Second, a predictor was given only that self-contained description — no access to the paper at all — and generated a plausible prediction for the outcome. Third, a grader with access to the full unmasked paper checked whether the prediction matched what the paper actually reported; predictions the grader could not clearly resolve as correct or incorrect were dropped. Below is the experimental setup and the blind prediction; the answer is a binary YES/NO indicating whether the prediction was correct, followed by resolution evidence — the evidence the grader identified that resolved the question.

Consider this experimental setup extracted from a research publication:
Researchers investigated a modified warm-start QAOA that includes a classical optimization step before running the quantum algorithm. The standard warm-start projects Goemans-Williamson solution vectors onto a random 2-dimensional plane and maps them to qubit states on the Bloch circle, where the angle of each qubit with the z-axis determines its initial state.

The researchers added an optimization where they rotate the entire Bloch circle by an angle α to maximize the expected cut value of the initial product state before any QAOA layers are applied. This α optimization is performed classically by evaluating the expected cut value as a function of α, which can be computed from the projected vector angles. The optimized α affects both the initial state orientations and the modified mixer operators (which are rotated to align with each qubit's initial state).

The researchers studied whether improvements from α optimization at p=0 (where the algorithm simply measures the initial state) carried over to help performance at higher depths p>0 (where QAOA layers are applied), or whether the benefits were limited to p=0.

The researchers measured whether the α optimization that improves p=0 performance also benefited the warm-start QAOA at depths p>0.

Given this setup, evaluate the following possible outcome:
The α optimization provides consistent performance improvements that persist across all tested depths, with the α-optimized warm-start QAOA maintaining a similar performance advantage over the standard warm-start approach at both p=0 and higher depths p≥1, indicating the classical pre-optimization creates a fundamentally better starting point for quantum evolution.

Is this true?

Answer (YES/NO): NO